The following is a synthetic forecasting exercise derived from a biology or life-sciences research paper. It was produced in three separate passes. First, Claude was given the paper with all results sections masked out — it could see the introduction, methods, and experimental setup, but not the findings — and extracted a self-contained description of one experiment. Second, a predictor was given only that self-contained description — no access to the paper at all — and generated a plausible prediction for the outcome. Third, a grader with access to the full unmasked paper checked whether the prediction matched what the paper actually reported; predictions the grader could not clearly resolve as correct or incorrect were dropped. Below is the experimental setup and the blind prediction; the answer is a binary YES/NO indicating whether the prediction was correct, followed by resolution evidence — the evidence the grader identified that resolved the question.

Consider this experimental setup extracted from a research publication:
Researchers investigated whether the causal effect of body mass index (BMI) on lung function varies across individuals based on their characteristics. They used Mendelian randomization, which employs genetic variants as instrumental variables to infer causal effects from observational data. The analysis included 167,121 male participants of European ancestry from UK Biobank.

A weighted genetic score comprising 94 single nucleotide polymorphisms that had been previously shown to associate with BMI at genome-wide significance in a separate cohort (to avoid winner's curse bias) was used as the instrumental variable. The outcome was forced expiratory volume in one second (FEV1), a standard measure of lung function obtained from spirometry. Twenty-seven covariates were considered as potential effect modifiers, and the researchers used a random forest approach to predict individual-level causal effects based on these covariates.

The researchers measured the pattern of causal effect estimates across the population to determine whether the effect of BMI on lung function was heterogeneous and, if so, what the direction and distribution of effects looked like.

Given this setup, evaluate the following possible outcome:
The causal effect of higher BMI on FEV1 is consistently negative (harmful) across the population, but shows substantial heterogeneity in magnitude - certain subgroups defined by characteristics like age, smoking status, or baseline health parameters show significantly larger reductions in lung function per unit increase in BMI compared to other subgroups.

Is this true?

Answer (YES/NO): NO